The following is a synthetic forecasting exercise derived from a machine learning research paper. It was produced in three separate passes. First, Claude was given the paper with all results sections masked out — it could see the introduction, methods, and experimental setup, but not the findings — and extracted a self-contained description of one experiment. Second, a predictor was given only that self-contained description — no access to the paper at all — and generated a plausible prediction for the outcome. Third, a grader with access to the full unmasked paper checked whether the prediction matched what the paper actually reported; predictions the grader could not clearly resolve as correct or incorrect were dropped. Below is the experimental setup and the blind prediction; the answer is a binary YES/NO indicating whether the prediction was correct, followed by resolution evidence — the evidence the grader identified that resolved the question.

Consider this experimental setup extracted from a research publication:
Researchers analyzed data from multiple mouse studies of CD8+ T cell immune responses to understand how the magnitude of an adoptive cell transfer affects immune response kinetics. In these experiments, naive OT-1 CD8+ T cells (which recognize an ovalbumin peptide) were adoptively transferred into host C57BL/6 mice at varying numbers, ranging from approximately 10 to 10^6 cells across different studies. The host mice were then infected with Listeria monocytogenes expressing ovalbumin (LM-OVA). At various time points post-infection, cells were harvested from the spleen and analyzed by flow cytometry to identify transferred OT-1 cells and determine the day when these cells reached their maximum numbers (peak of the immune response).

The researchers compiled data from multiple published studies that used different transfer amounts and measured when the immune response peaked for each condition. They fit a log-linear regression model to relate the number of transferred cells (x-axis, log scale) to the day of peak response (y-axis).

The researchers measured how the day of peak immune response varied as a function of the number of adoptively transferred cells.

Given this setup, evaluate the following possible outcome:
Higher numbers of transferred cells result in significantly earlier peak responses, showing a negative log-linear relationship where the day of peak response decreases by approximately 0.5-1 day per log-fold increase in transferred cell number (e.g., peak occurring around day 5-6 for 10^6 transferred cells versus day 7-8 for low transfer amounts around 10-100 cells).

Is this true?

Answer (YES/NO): NO